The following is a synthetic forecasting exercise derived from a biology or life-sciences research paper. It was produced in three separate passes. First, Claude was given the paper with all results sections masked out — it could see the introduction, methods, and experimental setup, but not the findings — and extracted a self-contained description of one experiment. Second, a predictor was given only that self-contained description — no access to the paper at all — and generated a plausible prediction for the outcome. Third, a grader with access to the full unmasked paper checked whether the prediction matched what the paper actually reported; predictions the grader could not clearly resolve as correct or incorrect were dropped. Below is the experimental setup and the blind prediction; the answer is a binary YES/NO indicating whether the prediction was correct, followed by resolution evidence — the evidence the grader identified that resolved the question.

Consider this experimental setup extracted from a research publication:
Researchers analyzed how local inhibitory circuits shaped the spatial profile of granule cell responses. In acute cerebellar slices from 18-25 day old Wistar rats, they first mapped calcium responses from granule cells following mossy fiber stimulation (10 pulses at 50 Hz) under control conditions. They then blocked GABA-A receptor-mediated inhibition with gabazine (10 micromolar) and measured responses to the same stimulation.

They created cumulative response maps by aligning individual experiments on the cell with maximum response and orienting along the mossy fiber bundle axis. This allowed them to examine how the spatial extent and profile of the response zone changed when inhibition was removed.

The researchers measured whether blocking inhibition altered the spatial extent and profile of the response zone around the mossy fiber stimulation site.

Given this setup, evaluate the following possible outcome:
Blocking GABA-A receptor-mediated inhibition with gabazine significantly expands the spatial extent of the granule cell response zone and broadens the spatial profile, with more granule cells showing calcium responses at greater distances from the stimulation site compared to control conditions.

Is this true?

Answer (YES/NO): YES